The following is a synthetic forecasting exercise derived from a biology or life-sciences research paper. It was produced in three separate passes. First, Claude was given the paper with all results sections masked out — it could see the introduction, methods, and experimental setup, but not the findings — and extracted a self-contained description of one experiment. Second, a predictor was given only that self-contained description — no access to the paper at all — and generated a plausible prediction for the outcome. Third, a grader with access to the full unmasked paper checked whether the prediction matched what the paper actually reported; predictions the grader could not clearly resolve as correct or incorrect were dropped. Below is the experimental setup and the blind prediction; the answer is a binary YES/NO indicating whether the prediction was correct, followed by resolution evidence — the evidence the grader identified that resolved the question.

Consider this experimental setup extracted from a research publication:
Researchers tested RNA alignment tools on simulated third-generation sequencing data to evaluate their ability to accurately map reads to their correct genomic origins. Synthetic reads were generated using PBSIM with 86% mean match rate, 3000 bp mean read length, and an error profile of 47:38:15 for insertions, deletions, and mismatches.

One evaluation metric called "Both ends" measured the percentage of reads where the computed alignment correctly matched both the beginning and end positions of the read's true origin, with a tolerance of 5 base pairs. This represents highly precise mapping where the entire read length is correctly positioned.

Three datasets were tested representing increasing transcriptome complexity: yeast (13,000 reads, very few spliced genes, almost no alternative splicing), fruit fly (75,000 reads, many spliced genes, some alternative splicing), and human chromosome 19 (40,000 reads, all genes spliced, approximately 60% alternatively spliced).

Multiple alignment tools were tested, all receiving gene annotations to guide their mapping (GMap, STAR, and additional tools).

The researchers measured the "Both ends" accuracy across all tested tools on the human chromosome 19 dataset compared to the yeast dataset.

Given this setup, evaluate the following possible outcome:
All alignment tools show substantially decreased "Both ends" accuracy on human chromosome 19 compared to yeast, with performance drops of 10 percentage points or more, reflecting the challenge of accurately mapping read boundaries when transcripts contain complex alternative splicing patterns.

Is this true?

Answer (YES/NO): YES